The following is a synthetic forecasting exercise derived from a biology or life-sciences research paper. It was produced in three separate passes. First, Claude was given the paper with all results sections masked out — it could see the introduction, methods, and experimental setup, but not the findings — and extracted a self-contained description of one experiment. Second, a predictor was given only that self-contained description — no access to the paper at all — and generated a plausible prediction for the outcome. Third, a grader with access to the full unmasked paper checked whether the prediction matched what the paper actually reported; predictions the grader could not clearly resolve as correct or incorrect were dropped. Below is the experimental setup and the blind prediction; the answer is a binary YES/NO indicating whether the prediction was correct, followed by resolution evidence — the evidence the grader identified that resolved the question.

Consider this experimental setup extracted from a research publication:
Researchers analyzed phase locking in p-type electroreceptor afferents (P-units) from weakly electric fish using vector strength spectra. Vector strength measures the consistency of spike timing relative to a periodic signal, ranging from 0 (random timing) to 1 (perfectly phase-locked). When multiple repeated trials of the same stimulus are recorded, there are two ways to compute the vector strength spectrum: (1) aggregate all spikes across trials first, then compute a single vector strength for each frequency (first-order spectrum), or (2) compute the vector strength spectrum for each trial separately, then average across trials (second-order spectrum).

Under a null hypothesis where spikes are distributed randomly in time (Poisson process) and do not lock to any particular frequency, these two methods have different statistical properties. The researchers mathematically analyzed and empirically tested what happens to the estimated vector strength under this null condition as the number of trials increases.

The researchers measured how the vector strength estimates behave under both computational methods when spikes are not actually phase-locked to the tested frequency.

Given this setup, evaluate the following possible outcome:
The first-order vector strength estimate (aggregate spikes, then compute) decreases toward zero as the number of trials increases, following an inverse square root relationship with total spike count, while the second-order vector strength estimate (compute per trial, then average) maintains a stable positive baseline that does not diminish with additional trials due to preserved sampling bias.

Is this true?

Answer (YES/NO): YES